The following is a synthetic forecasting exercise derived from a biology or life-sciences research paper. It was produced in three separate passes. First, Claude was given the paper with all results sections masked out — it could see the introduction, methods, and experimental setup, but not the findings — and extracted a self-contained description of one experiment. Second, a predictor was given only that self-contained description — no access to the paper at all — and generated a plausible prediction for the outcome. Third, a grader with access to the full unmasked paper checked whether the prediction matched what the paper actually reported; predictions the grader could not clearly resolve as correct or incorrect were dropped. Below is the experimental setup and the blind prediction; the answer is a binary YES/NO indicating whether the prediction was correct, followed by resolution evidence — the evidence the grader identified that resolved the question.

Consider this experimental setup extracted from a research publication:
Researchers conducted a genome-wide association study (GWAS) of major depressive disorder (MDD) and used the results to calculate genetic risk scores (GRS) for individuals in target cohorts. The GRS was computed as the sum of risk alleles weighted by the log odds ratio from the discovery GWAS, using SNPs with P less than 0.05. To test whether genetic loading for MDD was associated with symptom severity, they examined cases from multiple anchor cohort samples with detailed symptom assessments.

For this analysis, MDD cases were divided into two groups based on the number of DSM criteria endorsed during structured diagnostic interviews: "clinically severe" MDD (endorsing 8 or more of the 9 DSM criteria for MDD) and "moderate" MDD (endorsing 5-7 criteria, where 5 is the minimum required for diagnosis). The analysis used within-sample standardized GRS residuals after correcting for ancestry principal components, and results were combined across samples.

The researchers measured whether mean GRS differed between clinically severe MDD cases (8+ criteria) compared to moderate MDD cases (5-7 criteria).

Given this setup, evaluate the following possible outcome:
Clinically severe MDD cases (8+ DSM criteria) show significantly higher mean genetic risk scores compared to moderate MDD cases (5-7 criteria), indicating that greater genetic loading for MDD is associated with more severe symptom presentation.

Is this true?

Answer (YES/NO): YES